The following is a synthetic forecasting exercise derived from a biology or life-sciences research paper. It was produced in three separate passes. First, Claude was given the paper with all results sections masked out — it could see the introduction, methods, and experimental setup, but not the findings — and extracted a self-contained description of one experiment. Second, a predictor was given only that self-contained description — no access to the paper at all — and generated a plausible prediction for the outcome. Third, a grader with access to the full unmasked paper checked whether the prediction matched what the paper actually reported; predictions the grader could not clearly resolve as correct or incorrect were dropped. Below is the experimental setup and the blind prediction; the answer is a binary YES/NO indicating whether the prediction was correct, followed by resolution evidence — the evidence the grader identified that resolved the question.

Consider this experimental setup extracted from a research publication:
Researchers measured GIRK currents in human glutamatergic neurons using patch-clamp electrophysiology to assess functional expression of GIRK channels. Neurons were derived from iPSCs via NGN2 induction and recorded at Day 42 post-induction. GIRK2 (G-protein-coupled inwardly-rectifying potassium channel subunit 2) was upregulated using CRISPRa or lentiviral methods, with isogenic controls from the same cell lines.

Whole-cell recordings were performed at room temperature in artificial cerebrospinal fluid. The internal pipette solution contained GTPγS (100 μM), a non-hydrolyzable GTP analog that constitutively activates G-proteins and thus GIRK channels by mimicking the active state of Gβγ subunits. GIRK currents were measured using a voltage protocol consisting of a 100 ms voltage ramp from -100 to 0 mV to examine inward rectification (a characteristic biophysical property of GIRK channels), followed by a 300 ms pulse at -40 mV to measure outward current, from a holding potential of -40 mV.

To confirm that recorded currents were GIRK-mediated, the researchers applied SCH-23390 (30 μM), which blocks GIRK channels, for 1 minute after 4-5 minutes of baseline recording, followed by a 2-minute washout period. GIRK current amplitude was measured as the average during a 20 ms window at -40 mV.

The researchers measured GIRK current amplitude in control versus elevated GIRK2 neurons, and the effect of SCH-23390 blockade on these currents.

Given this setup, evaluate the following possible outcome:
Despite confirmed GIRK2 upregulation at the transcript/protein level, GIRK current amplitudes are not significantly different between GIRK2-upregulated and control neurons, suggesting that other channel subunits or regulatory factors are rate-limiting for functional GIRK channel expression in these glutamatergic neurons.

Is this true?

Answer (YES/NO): NO